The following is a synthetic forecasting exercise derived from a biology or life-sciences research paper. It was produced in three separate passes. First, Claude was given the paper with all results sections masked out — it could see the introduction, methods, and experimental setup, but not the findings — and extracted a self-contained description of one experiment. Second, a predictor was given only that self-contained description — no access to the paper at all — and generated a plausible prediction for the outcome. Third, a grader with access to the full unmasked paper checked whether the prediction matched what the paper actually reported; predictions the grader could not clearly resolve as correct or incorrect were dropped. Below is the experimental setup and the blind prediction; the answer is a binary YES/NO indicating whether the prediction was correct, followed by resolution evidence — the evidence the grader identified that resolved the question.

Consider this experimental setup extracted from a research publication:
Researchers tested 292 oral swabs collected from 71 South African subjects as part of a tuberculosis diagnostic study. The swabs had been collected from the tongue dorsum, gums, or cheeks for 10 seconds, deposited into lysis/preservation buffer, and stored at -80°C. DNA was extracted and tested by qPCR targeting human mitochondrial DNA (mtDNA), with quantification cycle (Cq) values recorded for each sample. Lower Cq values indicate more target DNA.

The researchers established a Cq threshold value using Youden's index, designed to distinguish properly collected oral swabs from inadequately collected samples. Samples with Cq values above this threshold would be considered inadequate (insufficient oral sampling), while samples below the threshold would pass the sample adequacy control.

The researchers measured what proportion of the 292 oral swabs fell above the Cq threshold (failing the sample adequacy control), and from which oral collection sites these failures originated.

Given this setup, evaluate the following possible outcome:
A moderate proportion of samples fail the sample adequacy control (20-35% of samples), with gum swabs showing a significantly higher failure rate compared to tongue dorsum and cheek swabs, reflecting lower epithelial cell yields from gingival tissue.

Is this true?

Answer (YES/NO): NO